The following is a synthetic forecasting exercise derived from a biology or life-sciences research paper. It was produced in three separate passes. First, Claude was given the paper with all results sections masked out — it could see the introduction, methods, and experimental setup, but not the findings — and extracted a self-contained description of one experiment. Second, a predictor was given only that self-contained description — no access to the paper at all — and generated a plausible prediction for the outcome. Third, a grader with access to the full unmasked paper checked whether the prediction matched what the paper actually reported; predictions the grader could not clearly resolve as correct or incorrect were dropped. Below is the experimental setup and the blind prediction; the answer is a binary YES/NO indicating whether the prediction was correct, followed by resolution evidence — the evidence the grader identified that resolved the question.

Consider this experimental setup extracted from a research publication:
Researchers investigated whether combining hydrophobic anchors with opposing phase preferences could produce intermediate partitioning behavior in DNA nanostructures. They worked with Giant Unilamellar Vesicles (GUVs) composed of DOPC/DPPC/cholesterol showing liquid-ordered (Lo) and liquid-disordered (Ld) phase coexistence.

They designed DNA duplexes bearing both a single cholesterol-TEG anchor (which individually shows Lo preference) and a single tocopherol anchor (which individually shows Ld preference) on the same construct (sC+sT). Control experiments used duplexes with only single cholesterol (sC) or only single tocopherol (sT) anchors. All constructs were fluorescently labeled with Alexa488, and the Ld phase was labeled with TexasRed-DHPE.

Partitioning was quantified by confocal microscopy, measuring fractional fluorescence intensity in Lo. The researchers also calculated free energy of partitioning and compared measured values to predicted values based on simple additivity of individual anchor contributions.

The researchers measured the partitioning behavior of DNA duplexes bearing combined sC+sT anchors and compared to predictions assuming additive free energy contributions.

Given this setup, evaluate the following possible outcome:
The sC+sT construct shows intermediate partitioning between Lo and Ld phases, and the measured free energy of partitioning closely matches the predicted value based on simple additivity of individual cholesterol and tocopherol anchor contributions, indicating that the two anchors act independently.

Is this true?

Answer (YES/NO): NO